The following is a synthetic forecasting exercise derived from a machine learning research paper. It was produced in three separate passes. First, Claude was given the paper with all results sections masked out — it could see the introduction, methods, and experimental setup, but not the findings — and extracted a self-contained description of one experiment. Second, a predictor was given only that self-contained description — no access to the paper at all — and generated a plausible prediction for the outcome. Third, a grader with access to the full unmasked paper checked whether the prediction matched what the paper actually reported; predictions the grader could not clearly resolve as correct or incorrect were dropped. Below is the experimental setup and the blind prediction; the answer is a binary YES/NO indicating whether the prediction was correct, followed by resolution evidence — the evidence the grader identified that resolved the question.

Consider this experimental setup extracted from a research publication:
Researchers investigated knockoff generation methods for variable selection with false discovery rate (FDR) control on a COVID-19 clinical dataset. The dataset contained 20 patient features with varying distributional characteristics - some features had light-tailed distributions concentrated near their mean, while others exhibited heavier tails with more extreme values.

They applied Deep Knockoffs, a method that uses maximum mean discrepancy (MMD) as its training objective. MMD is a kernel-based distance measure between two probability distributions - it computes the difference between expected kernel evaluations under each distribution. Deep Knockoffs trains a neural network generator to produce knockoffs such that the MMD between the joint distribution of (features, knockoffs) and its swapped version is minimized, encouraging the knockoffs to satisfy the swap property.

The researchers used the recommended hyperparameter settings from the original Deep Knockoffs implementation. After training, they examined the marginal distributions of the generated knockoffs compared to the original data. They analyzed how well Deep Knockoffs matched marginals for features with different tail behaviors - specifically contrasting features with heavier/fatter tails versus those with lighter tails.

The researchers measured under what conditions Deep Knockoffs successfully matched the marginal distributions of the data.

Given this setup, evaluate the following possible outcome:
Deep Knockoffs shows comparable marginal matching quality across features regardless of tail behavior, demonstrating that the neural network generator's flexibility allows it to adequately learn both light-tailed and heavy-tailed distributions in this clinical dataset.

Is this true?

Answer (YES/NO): NO